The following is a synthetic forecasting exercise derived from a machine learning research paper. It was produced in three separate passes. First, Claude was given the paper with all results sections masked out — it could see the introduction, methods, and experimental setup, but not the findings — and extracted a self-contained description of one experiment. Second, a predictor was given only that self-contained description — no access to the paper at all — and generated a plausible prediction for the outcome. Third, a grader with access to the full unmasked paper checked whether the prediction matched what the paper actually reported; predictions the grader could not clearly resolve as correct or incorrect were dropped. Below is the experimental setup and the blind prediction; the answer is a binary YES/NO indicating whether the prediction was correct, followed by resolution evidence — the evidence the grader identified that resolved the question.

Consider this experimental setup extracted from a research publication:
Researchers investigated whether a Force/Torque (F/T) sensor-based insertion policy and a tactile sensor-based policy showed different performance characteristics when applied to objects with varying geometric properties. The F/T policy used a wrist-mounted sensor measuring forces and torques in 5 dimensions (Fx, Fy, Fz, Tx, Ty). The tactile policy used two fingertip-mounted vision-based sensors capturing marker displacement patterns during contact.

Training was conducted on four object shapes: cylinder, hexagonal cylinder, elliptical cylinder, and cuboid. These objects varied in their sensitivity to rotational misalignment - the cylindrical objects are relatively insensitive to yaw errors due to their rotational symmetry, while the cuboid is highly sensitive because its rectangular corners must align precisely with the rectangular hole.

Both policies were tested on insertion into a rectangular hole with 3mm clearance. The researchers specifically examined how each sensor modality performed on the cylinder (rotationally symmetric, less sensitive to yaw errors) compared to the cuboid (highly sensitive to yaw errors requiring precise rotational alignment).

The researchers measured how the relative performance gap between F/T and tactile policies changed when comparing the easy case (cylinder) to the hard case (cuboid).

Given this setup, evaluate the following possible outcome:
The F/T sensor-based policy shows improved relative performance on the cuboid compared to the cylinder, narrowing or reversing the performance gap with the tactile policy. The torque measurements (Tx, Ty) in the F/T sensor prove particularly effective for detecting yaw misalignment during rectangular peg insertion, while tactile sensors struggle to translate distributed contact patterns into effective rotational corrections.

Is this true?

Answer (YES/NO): NO